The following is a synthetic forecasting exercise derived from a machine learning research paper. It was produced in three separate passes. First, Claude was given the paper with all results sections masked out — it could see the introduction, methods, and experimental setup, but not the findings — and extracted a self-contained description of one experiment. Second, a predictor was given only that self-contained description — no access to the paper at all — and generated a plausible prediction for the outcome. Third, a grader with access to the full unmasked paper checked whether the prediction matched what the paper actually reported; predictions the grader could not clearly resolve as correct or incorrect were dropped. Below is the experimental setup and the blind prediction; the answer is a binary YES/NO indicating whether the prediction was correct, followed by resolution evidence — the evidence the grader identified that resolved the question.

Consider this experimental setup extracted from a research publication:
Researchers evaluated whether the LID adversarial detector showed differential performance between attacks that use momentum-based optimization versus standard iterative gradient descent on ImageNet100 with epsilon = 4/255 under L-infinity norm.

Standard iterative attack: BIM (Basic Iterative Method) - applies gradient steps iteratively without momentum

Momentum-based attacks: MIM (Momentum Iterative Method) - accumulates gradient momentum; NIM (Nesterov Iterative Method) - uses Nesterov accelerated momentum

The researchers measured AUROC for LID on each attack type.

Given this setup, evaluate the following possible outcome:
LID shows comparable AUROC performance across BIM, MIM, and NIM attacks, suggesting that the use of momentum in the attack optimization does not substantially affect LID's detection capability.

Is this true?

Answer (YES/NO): NO